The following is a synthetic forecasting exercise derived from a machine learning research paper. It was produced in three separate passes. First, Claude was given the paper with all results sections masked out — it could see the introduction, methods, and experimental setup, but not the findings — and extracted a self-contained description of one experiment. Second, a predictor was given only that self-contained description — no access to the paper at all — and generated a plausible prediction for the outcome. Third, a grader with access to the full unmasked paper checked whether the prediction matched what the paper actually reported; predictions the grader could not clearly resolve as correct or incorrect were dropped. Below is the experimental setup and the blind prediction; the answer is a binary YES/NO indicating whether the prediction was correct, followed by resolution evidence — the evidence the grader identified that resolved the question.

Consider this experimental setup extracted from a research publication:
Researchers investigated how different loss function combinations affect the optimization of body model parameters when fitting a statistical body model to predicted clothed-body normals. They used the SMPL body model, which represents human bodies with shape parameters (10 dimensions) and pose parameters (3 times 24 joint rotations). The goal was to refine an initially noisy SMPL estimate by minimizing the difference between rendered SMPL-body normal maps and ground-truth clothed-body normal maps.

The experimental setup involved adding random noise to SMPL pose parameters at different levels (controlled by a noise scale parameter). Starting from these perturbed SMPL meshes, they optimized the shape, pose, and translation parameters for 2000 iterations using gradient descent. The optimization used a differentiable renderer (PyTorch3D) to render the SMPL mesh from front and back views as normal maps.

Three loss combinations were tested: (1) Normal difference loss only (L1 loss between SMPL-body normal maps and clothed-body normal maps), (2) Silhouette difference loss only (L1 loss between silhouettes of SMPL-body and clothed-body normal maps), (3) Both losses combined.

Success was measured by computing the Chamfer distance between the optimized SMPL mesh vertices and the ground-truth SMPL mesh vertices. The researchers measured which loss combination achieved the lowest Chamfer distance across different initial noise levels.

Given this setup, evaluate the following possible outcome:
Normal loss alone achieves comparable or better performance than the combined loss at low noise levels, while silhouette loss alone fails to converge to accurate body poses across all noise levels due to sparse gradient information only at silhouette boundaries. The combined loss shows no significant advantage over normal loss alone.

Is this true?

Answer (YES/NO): NO